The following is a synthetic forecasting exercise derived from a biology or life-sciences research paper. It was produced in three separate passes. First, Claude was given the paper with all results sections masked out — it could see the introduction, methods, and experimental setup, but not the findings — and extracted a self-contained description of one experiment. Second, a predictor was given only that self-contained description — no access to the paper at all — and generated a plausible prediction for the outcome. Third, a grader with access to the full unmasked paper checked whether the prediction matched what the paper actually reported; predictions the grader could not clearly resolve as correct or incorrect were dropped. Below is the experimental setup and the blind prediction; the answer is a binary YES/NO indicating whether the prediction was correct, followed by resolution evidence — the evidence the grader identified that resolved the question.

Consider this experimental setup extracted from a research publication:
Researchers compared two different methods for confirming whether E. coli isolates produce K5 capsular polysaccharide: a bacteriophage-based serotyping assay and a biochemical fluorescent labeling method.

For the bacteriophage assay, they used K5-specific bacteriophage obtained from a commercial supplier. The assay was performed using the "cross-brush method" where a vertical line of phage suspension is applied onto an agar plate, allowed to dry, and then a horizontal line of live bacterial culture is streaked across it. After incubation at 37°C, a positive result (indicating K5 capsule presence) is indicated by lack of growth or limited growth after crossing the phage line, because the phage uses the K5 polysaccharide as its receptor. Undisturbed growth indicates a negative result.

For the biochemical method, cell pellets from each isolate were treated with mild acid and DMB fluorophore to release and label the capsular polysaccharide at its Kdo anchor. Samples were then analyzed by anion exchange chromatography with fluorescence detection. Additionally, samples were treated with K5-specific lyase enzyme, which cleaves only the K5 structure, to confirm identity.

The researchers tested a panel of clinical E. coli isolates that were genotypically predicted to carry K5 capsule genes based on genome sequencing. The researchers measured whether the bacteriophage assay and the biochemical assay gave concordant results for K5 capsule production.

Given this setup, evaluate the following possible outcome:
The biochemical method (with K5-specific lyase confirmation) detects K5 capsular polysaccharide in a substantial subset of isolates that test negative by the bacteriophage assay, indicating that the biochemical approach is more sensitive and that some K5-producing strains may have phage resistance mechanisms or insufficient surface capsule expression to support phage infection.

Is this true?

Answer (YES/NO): YES